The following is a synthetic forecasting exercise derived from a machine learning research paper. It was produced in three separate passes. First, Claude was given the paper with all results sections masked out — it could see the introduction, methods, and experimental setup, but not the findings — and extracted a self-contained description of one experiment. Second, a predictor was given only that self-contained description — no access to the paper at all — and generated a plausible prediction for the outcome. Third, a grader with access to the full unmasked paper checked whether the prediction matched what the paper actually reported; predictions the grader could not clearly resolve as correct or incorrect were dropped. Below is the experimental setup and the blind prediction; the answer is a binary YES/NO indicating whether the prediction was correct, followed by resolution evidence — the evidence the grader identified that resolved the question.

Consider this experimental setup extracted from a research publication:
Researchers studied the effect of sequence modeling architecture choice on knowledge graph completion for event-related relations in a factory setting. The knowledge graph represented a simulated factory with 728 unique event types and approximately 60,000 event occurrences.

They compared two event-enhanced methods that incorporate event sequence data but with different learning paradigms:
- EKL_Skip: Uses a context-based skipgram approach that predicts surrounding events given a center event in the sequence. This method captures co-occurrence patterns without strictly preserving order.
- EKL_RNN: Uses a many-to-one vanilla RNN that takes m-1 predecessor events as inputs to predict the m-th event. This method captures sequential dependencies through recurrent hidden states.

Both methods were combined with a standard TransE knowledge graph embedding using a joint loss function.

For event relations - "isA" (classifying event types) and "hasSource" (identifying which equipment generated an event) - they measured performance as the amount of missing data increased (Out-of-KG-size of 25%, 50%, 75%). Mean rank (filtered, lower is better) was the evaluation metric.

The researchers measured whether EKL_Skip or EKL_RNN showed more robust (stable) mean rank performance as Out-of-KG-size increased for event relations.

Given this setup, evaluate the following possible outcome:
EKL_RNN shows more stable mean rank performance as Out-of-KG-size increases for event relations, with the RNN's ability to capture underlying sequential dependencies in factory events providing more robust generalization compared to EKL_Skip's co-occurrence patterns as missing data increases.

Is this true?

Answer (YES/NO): NO